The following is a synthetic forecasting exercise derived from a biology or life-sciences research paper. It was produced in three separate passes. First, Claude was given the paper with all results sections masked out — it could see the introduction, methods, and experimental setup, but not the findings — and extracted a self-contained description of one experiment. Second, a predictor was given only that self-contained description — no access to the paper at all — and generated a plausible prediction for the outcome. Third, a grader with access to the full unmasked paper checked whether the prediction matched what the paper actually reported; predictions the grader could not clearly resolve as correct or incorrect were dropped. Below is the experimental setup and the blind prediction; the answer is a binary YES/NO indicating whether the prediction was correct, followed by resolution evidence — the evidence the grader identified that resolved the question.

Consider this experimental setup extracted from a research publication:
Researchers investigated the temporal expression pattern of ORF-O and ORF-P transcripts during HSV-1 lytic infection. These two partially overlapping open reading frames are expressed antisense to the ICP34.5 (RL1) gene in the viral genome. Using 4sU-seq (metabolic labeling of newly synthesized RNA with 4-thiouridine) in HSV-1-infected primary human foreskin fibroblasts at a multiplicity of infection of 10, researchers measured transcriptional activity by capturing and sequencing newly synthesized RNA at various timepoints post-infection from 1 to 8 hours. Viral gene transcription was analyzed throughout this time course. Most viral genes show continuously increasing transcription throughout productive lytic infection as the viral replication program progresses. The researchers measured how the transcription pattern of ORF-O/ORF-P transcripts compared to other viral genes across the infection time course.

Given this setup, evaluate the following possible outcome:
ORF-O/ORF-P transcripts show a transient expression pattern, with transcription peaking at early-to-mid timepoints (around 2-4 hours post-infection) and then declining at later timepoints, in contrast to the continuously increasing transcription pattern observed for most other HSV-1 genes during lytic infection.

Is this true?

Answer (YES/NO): NO